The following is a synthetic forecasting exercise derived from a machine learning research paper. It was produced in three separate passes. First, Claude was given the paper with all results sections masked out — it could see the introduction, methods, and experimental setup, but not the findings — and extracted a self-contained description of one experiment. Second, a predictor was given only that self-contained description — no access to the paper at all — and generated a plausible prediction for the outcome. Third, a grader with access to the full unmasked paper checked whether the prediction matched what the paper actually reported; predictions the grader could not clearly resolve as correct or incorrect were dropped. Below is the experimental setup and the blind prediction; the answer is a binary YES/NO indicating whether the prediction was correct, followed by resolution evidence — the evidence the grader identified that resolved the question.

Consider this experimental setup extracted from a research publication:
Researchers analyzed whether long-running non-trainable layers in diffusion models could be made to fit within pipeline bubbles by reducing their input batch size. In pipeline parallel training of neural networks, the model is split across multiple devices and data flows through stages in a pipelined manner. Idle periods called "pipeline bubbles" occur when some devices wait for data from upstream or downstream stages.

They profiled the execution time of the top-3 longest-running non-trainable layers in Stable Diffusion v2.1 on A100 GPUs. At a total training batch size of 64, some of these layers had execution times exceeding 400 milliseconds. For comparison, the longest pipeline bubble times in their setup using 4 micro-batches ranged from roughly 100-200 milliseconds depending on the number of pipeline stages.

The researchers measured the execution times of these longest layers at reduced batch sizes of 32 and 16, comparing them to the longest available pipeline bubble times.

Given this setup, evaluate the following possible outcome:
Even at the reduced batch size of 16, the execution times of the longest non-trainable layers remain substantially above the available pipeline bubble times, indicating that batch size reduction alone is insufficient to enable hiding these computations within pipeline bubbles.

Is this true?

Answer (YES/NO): NO